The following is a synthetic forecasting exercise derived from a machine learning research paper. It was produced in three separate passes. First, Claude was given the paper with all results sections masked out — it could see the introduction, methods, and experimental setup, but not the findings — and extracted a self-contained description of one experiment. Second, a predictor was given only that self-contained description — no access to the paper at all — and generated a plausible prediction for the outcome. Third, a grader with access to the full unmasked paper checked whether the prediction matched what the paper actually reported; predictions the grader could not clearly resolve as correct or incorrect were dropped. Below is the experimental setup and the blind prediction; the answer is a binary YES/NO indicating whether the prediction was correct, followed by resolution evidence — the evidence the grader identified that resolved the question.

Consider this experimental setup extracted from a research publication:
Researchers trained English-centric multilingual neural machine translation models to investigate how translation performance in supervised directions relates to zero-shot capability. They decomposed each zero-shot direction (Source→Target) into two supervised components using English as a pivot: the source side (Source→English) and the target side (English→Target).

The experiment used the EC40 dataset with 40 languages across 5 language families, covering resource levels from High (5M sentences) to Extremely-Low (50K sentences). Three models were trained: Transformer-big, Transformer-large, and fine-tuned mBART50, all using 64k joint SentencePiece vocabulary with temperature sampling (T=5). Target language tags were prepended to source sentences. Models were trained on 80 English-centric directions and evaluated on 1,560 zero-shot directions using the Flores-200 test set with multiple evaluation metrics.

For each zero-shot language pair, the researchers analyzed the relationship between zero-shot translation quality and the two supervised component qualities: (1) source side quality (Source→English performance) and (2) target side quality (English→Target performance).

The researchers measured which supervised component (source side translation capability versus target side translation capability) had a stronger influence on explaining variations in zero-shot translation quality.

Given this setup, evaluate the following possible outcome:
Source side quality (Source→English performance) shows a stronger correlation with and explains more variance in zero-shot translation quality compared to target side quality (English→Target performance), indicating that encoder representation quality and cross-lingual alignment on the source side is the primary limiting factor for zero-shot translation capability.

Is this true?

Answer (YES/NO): NO